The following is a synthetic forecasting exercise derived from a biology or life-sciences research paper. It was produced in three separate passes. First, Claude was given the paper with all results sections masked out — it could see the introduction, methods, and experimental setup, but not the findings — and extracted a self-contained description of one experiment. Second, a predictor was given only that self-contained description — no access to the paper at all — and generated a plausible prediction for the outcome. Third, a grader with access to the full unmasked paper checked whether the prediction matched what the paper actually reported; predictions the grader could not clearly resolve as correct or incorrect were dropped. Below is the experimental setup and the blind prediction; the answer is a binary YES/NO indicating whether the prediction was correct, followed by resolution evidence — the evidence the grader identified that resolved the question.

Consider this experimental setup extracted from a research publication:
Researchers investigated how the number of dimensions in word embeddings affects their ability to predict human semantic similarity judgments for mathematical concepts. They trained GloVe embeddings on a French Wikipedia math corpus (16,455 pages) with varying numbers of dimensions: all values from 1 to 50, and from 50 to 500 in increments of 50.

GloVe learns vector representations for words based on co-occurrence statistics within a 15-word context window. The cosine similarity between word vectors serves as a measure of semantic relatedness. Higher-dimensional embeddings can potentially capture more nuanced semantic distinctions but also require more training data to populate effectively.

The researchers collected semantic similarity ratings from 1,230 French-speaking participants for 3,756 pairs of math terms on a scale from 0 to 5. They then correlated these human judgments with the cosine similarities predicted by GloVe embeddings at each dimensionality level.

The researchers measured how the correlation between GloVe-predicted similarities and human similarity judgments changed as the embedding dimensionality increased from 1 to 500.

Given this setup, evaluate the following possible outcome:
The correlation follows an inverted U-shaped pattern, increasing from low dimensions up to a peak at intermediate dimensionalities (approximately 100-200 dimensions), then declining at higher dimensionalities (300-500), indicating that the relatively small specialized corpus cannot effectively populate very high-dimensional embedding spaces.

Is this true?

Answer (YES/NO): NO